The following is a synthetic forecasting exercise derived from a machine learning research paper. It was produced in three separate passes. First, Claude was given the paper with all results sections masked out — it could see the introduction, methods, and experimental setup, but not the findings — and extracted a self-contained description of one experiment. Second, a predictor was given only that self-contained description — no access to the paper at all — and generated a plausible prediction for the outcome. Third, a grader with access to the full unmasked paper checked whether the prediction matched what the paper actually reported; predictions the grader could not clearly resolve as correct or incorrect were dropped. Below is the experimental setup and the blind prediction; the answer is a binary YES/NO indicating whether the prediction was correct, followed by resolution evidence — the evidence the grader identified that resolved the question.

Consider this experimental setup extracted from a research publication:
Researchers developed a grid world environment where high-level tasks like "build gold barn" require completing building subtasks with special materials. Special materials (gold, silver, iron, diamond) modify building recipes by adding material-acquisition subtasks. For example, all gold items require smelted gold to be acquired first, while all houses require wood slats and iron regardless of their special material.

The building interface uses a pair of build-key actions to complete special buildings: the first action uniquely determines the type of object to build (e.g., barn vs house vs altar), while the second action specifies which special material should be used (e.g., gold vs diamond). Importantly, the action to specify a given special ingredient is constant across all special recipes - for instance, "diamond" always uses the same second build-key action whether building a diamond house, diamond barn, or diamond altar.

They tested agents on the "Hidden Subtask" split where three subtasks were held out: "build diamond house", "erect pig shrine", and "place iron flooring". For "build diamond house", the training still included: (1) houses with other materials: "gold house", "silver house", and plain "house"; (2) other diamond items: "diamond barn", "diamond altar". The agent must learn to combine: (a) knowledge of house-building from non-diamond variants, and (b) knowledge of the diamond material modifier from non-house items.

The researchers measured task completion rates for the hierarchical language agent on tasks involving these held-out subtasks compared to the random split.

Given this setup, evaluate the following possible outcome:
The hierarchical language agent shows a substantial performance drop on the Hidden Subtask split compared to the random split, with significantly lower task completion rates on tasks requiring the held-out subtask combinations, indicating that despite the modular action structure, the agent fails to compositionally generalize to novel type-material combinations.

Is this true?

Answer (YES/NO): YES